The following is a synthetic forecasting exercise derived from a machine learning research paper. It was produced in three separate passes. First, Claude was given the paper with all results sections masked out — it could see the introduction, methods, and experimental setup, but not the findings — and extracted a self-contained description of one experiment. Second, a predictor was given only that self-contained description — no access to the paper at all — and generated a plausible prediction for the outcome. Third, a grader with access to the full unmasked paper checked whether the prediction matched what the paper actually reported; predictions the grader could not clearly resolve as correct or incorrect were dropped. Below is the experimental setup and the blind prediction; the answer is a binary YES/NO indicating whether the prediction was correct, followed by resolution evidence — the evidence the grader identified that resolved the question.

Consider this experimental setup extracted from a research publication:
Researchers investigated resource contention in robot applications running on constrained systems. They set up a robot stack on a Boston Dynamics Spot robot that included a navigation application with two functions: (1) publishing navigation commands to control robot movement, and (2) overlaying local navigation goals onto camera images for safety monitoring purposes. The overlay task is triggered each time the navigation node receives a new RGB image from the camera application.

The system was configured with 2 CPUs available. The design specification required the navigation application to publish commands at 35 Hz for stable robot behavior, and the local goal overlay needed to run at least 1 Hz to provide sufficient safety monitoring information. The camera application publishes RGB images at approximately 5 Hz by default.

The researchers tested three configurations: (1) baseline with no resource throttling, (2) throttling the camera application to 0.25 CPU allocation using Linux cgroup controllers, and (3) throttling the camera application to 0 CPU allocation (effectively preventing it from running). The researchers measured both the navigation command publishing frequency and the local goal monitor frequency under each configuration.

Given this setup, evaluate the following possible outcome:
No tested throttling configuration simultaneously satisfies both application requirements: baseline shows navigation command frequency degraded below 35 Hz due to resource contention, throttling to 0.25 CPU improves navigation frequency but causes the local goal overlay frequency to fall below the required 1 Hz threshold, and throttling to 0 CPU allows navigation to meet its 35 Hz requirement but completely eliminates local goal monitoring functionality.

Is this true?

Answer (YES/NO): NO